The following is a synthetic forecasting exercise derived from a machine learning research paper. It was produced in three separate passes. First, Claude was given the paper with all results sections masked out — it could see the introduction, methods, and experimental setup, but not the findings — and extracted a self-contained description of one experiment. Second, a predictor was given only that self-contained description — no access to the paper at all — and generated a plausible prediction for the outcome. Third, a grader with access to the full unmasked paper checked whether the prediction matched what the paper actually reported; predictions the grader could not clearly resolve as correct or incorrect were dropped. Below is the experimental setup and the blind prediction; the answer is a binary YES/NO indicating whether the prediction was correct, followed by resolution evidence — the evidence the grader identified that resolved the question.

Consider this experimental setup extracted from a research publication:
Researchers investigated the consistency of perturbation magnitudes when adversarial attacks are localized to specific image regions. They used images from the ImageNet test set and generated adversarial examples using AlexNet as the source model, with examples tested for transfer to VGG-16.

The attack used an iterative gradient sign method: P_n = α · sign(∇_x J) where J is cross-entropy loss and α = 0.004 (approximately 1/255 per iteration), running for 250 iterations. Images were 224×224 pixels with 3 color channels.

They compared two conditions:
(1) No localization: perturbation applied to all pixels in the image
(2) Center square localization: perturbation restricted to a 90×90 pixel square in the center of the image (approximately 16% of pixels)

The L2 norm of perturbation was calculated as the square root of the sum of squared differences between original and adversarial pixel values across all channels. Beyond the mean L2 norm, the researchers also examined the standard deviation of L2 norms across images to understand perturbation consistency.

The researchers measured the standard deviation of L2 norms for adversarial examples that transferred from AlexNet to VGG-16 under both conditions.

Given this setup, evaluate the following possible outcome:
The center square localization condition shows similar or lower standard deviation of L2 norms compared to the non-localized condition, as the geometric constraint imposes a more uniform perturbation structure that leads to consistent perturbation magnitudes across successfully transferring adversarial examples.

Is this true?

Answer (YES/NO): YES